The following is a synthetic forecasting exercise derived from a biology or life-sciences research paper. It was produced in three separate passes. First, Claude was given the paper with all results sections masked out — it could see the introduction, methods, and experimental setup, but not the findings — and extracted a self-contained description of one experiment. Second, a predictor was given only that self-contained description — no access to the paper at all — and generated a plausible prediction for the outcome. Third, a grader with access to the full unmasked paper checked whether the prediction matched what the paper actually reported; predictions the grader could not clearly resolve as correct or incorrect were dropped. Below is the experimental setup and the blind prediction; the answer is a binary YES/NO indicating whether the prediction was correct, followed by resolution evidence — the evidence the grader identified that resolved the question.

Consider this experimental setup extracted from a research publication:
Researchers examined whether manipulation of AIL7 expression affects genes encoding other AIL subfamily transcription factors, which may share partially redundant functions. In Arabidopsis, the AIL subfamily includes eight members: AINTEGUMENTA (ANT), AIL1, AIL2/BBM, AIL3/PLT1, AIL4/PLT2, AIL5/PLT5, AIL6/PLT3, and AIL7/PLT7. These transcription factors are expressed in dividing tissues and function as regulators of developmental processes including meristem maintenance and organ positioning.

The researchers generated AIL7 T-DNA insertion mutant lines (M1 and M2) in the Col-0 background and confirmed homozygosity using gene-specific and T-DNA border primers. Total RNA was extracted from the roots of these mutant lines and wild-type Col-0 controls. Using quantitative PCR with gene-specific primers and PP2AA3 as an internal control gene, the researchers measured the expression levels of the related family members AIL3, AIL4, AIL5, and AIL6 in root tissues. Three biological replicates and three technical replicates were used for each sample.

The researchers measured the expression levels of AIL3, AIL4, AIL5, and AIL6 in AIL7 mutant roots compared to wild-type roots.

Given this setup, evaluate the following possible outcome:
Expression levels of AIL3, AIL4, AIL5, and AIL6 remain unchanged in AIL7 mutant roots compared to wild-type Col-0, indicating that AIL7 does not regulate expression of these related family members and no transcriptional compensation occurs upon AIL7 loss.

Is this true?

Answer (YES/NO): YES